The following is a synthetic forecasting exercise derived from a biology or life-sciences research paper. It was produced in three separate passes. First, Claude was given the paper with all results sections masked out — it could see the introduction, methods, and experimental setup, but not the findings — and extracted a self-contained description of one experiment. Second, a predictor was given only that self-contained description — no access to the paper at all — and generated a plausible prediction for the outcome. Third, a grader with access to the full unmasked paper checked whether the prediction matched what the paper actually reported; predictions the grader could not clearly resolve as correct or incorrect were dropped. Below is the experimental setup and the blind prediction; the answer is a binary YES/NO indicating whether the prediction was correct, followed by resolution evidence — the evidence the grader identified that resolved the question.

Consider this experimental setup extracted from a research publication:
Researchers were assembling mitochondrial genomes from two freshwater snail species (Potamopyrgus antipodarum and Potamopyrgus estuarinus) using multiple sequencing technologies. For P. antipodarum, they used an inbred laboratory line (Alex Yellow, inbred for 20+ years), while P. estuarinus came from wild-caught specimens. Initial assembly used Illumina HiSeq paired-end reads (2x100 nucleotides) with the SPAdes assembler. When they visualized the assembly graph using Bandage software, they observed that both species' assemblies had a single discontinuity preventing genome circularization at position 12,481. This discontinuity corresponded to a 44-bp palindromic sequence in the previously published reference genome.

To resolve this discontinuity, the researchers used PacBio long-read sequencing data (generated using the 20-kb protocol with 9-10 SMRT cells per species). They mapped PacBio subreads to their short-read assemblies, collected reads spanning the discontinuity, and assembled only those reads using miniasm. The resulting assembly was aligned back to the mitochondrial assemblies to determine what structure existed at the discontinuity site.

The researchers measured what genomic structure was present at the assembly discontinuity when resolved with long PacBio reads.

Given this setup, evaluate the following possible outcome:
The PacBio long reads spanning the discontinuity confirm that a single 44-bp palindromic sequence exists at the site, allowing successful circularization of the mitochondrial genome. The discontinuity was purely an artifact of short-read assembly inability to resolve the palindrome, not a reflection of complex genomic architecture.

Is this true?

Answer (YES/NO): NO